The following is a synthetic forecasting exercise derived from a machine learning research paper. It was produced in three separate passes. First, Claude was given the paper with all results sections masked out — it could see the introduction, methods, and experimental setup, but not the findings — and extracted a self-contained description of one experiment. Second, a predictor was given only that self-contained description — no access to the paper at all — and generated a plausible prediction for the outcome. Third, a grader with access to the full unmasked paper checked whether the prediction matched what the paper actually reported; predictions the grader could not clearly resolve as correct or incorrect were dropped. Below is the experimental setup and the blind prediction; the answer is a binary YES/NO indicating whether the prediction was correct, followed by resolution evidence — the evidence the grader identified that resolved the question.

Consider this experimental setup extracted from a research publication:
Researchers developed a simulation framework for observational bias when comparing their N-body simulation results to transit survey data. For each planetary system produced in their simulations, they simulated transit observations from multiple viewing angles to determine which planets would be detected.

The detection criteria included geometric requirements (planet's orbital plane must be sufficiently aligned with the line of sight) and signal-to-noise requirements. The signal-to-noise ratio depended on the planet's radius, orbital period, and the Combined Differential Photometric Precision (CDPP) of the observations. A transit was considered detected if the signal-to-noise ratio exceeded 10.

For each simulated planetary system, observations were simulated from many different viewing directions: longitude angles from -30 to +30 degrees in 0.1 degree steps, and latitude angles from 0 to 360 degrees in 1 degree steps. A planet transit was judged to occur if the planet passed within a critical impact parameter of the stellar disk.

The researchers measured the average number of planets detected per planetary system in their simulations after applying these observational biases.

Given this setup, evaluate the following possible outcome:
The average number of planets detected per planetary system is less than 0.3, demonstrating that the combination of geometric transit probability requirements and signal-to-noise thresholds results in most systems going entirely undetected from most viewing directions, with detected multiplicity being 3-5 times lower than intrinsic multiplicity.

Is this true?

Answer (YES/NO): NO